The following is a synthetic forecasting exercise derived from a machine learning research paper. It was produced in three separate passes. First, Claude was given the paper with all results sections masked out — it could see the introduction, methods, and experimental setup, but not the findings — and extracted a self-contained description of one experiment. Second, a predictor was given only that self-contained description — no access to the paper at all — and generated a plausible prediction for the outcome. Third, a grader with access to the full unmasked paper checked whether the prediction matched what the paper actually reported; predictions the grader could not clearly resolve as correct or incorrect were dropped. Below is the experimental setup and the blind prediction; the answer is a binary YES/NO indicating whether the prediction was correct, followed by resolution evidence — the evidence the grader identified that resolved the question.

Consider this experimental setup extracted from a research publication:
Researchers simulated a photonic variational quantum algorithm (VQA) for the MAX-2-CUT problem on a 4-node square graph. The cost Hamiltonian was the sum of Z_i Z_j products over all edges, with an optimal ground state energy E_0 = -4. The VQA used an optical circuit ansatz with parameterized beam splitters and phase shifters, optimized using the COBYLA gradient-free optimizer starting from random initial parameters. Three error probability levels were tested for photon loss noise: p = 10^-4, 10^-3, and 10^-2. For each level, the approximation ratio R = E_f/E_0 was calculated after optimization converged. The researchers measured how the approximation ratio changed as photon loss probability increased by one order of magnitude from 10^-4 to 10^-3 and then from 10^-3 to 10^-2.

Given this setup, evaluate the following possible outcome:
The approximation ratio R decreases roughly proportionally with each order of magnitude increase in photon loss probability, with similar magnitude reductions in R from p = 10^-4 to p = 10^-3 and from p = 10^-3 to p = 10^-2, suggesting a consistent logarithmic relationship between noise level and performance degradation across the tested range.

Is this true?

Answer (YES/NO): NO